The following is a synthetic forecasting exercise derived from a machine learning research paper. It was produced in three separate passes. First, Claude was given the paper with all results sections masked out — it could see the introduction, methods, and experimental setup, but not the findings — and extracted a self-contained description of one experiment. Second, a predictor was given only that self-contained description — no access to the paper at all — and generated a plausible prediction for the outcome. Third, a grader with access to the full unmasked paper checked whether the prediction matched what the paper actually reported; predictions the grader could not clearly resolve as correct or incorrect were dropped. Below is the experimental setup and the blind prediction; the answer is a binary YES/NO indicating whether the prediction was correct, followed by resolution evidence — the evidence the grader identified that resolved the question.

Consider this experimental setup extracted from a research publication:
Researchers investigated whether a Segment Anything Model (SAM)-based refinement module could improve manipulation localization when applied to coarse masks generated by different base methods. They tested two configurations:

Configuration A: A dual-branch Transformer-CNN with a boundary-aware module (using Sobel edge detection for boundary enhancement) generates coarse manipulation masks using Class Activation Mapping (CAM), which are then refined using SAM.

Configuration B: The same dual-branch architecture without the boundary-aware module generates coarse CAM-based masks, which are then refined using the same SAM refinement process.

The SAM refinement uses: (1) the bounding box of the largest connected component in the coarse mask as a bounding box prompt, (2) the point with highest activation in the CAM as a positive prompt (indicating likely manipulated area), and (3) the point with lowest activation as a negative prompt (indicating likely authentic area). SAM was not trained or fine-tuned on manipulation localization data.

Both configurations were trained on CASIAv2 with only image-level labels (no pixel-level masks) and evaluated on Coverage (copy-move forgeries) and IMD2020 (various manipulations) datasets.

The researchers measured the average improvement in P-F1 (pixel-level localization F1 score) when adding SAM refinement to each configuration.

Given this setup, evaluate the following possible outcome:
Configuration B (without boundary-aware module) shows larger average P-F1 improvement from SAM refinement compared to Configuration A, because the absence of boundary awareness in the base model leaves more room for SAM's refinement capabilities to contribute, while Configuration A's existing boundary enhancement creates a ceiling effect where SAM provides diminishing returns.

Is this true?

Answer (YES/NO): YES